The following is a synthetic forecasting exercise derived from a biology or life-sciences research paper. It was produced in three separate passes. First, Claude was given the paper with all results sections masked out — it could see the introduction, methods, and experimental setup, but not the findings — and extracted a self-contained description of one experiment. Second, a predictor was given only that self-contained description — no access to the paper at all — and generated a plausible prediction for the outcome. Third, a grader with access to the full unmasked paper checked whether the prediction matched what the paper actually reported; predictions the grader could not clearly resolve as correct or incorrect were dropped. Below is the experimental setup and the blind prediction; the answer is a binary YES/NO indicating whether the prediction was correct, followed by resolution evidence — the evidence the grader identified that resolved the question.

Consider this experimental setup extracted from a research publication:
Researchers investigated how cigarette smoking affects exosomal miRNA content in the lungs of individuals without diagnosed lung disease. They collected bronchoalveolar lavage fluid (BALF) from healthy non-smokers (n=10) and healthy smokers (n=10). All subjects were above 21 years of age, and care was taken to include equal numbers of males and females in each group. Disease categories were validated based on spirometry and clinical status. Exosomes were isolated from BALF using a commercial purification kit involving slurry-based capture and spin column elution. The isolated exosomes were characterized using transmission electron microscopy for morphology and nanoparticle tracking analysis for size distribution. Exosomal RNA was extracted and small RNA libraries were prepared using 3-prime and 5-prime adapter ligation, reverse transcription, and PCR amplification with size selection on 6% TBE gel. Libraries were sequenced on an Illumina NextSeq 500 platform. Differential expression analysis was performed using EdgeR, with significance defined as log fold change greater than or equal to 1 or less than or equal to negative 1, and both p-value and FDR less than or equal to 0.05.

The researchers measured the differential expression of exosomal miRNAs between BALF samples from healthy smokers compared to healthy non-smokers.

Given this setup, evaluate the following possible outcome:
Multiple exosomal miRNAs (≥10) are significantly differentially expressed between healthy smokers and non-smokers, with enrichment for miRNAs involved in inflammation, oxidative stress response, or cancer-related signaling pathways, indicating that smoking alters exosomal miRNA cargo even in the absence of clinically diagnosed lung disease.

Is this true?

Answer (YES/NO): NO